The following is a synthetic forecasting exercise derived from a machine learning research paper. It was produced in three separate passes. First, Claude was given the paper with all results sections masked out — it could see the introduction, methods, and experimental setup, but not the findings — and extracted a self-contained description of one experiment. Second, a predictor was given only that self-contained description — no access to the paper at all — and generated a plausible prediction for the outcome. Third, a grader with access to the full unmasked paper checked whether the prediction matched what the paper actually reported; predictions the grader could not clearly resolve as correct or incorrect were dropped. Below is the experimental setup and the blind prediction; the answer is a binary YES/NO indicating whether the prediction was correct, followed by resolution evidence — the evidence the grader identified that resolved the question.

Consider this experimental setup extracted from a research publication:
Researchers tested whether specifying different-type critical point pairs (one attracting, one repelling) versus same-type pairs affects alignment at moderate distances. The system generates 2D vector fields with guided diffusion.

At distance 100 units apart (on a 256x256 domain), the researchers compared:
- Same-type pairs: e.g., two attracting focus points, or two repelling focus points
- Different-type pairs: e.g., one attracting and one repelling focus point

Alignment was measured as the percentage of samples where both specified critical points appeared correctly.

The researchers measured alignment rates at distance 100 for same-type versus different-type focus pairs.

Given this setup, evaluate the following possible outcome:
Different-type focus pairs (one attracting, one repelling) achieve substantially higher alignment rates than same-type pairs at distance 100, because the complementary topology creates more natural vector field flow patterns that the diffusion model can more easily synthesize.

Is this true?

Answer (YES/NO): NO